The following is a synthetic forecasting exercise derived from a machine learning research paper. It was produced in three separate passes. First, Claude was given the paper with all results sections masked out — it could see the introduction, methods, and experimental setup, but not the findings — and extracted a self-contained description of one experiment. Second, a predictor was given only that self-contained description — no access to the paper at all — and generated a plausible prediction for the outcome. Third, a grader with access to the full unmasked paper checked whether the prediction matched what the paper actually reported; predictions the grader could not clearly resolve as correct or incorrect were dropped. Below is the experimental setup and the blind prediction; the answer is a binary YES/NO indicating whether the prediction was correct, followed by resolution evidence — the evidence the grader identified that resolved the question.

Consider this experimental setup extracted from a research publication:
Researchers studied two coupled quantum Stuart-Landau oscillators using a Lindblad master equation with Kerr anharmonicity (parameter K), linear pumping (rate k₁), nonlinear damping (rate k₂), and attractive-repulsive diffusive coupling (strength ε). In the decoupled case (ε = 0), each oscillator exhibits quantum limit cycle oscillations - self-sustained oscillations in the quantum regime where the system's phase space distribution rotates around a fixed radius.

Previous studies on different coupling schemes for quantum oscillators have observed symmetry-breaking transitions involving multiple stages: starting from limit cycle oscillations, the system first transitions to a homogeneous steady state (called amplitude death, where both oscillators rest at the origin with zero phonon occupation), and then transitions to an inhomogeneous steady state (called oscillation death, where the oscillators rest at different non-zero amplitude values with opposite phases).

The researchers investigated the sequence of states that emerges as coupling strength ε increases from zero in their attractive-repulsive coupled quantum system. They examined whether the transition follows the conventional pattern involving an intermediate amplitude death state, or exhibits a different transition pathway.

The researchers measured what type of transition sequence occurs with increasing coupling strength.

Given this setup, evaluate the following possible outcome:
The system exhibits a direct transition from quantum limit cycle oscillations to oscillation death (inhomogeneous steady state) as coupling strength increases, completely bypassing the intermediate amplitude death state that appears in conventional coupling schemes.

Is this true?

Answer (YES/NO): YES